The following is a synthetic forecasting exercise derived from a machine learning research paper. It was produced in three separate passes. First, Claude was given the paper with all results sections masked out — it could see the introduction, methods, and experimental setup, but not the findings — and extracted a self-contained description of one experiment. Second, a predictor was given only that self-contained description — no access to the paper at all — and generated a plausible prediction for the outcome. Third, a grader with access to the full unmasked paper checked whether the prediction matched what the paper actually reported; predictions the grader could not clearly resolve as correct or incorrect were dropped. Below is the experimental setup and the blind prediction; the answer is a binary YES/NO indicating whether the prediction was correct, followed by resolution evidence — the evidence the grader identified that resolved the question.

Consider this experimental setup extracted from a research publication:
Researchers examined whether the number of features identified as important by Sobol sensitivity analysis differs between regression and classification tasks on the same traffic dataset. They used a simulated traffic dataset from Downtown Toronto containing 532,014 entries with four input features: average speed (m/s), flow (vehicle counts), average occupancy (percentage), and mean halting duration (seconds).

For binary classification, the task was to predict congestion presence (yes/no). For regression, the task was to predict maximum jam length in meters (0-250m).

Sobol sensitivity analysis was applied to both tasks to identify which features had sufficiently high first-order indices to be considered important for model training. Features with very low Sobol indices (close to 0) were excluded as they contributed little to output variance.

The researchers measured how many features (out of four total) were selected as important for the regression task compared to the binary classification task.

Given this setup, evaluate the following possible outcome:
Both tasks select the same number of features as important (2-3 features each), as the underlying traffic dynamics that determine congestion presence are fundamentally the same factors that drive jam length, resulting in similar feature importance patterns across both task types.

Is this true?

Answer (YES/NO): NO